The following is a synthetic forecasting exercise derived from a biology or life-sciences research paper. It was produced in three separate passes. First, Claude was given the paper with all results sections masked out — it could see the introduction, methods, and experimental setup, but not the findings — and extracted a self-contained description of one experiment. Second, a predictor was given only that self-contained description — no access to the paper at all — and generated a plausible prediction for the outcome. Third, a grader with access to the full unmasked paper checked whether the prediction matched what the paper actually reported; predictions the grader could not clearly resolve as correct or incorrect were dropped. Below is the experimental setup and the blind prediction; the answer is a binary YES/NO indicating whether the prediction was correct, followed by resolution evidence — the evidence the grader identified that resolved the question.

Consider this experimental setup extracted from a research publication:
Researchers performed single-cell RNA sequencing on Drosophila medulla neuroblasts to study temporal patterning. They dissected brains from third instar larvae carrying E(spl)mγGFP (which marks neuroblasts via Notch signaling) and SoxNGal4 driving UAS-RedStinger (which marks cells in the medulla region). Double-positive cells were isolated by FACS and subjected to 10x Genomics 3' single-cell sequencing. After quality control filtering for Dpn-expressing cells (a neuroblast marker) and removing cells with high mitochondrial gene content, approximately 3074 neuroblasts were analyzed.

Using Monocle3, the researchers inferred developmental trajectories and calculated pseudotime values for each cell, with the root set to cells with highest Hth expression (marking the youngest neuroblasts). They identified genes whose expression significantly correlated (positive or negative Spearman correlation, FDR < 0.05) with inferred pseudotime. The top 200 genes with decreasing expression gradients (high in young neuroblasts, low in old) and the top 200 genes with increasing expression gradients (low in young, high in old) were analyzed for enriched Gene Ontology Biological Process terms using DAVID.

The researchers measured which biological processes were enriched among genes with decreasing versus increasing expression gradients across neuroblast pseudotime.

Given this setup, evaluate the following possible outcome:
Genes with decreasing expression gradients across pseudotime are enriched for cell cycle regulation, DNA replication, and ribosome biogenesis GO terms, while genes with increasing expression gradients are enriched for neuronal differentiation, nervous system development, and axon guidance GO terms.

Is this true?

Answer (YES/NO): NO